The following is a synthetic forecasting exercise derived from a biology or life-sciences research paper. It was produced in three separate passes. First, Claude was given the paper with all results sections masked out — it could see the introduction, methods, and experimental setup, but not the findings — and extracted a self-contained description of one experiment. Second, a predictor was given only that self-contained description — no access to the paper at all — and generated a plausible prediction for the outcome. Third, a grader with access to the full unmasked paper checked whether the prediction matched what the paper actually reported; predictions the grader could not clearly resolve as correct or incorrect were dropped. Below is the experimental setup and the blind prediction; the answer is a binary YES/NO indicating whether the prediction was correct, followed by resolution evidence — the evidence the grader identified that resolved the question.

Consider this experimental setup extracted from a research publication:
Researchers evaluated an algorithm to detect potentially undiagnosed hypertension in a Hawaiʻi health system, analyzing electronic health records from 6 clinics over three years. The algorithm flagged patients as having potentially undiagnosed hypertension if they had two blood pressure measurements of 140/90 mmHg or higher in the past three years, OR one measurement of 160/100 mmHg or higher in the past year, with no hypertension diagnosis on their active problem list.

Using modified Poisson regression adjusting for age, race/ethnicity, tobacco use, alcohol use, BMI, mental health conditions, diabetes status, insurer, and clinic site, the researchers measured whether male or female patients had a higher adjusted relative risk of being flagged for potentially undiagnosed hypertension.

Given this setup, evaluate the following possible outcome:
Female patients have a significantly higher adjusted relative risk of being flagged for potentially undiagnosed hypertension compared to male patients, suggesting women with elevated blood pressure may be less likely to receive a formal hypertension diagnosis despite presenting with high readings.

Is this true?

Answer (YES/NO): NO